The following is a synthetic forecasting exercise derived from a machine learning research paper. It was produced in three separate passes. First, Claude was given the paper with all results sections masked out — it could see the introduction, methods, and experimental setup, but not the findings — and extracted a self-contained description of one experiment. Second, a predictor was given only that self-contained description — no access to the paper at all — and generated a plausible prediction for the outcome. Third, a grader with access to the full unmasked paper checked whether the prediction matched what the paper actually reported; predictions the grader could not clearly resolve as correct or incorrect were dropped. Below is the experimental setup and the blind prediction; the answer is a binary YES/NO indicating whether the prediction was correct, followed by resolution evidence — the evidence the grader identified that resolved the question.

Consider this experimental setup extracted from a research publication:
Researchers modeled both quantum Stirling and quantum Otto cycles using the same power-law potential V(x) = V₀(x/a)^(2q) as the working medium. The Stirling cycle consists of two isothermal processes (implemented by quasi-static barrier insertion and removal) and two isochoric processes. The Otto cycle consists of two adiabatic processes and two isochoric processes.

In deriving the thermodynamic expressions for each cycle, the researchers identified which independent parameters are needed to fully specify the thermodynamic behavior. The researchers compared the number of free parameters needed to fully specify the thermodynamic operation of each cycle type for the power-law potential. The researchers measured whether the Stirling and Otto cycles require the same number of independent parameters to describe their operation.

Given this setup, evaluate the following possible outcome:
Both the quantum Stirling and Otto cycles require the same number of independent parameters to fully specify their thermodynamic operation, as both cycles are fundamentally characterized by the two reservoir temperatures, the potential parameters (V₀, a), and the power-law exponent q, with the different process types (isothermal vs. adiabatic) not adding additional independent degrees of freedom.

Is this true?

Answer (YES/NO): NO